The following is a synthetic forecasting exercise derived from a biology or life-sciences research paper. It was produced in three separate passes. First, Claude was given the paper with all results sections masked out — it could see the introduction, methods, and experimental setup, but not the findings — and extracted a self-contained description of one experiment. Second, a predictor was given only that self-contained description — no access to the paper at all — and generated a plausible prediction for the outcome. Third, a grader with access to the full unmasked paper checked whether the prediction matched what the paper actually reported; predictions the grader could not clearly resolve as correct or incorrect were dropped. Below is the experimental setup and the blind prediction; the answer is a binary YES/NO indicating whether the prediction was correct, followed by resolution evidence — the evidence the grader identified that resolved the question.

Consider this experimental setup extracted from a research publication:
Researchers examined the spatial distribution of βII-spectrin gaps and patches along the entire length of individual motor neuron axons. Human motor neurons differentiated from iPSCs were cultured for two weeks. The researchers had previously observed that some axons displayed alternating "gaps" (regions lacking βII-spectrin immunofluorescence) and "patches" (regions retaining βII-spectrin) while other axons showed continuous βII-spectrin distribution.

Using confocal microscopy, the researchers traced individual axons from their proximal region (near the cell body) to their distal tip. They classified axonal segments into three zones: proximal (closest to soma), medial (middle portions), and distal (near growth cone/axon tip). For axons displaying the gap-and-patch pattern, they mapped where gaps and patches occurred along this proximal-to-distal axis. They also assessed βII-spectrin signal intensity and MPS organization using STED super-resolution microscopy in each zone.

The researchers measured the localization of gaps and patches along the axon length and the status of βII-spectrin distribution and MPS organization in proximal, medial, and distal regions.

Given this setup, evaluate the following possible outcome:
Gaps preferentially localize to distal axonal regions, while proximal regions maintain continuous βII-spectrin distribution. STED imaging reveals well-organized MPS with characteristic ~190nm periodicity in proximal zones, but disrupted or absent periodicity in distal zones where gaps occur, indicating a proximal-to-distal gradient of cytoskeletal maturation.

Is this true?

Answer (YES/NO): NO